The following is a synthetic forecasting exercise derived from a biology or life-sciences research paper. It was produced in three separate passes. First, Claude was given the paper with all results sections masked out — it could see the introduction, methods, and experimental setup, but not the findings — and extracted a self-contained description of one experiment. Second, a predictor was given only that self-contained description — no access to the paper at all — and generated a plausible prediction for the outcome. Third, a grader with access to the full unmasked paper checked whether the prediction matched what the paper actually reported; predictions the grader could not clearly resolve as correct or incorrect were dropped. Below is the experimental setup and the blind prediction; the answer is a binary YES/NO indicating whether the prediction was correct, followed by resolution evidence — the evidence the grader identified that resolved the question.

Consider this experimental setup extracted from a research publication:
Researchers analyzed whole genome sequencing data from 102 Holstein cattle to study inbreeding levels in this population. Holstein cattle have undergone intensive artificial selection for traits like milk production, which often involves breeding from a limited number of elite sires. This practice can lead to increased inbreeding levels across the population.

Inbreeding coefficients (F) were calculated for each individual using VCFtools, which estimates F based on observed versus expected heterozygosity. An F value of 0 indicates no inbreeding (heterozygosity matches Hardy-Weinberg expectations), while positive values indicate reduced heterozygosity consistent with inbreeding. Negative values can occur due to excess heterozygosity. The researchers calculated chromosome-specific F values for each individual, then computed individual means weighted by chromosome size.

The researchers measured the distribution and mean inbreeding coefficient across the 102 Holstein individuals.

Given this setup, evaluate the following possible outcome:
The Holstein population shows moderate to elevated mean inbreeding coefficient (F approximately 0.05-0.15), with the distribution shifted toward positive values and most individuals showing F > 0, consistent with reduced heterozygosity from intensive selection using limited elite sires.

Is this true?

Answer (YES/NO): NO